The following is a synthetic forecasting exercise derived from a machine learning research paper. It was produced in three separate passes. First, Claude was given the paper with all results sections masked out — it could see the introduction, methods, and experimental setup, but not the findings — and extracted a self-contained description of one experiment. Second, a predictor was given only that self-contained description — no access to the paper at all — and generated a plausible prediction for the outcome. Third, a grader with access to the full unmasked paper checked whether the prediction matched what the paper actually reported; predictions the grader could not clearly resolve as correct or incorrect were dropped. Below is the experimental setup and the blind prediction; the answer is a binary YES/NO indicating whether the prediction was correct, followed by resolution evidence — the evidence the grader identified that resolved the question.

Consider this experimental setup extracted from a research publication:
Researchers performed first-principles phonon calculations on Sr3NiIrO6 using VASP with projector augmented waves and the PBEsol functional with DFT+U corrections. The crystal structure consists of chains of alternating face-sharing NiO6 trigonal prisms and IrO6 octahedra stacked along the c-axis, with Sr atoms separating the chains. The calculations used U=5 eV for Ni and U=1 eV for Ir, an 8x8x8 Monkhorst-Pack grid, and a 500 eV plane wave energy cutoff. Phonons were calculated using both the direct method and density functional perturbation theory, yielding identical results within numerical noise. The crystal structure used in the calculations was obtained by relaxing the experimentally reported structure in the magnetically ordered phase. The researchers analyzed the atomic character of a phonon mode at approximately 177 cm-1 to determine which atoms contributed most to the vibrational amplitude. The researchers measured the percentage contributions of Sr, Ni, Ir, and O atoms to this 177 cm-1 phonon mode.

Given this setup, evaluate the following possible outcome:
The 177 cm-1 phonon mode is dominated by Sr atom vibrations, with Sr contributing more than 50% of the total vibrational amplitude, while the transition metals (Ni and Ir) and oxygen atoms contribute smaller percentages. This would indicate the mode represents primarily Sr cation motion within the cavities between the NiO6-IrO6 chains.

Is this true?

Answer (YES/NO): NO